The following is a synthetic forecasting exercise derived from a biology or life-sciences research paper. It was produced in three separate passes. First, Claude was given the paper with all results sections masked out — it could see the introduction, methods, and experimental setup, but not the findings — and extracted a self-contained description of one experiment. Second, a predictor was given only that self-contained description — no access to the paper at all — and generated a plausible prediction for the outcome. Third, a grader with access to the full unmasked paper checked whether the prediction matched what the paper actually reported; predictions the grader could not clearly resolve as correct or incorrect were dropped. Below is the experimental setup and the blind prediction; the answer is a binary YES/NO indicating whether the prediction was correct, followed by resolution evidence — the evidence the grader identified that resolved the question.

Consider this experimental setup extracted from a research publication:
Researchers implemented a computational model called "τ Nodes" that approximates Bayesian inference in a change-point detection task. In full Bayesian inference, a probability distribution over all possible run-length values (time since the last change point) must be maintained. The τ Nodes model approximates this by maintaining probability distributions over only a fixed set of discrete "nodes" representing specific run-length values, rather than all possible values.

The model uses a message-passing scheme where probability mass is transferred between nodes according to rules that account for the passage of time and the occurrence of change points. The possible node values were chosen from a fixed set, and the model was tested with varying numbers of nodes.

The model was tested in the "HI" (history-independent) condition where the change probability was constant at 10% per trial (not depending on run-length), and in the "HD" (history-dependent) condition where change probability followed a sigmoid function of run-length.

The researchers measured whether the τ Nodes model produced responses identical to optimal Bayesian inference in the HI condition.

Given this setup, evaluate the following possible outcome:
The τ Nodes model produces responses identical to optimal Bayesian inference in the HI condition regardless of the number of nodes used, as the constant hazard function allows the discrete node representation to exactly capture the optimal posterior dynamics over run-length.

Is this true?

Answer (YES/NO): YES